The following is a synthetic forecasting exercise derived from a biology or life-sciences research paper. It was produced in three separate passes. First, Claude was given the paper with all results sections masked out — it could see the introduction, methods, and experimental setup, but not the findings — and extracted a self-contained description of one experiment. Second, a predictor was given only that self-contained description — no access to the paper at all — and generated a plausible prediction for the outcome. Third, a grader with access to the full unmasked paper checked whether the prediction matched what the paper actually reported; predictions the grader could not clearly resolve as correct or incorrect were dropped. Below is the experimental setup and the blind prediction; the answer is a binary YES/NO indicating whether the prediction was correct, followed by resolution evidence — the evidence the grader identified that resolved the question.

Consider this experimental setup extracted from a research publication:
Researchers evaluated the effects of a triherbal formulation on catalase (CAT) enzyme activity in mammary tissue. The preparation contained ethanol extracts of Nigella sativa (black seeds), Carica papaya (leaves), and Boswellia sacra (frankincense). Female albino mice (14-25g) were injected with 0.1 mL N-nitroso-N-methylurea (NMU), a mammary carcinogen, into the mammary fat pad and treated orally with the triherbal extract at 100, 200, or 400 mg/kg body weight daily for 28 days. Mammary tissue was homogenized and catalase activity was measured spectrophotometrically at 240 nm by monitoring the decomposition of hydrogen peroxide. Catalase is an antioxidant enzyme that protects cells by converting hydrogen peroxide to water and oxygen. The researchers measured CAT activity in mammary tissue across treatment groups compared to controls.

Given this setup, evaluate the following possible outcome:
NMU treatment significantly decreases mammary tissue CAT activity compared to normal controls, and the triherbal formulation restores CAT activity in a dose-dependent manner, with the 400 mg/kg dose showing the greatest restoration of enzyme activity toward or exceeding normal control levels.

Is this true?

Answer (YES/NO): NO